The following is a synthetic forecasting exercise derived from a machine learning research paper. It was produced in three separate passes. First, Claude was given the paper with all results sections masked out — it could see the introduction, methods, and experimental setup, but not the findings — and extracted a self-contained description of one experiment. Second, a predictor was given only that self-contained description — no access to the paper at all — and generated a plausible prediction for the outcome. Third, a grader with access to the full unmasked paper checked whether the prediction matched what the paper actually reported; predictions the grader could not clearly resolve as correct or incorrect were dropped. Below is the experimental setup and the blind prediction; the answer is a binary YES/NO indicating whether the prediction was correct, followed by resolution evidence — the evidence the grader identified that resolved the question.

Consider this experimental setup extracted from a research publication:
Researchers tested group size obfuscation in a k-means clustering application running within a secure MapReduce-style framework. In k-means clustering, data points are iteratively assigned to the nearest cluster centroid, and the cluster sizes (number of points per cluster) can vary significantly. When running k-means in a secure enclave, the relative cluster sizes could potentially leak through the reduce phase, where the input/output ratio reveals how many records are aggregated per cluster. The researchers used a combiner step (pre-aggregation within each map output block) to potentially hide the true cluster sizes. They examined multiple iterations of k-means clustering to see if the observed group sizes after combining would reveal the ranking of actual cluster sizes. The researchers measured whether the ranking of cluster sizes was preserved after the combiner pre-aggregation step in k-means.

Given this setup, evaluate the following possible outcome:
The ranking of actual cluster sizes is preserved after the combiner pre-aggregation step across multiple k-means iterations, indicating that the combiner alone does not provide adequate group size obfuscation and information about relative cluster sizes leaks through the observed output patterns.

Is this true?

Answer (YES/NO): NO